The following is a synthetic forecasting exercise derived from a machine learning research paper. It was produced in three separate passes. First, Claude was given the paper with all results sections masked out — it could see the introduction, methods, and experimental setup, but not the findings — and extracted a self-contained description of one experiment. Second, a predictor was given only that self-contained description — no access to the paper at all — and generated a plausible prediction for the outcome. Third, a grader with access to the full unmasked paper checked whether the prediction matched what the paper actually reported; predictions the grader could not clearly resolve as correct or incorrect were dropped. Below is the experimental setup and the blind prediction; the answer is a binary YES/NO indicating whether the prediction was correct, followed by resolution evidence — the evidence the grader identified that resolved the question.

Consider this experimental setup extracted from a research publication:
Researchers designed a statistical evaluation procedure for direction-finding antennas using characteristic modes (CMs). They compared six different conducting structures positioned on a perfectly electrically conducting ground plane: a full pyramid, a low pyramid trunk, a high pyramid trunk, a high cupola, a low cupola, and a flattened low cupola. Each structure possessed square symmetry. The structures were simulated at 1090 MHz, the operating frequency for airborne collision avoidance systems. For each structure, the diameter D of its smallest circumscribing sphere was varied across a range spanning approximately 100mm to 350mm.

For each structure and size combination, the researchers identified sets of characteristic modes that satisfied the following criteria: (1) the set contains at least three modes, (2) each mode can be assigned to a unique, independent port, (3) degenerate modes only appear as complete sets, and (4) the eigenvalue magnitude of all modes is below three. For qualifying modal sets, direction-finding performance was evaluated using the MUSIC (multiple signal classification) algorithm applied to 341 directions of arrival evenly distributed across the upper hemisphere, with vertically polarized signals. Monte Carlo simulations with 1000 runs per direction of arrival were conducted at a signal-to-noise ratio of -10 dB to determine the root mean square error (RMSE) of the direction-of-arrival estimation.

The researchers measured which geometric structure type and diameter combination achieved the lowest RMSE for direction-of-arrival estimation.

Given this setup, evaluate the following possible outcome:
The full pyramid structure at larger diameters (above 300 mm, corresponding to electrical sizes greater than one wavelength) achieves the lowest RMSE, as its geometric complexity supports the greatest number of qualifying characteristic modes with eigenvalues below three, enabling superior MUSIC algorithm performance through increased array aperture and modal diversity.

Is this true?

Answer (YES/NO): NO